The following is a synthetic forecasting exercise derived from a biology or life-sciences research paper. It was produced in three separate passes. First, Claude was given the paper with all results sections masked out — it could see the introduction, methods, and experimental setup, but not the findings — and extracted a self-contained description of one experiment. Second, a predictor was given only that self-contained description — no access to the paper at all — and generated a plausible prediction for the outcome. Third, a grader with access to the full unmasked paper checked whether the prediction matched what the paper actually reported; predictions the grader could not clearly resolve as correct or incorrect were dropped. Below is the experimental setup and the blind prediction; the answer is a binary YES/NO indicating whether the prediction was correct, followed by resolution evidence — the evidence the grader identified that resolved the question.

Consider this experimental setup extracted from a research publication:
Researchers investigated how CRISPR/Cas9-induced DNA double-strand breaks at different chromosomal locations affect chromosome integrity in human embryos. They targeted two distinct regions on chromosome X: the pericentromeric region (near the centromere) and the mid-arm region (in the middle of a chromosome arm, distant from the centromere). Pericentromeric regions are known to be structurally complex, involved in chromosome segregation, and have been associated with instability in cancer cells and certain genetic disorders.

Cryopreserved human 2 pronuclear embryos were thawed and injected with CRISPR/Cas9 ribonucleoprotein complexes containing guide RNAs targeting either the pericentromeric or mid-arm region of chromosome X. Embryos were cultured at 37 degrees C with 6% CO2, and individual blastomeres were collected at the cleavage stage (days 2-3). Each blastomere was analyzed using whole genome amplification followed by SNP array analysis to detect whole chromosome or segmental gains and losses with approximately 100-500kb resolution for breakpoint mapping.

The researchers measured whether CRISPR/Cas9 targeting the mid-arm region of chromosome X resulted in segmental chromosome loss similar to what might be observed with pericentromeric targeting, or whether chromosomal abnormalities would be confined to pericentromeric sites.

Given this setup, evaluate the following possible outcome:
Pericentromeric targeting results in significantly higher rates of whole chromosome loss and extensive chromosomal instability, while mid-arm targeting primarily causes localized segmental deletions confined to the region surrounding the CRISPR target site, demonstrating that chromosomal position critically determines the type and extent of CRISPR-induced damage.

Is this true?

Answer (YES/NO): NO